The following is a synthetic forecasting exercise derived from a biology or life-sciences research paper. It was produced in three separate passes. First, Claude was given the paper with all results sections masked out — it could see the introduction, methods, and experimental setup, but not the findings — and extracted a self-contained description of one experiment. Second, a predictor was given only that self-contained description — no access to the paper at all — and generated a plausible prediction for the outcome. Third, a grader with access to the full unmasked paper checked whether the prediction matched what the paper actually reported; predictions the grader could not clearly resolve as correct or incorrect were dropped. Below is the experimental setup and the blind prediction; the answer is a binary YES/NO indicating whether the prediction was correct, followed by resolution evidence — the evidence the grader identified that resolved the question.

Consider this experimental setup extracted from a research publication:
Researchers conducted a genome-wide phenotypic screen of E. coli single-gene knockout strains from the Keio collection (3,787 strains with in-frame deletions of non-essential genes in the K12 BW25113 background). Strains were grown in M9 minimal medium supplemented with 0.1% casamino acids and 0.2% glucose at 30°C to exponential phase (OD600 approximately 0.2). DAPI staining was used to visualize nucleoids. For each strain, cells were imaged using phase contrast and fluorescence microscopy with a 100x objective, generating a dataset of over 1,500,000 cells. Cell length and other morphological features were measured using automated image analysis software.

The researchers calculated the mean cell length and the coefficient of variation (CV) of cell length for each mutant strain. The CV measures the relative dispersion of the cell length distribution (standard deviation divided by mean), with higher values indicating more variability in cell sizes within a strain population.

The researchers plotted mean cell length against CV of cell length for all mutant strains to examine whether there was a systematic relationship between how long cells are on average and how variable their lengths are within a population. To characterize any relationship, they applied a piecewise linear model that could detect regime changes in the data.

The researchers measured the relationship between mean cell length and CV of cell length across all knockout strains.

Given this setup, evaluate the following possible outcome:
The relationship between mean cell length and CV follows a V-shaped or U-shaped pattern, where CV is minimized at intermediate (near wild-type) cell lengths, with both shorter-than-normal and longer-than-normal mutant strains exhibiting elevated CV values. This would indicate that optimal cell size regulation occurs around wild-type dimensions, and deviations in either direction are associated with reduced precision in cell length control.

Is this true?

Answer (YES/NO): NO